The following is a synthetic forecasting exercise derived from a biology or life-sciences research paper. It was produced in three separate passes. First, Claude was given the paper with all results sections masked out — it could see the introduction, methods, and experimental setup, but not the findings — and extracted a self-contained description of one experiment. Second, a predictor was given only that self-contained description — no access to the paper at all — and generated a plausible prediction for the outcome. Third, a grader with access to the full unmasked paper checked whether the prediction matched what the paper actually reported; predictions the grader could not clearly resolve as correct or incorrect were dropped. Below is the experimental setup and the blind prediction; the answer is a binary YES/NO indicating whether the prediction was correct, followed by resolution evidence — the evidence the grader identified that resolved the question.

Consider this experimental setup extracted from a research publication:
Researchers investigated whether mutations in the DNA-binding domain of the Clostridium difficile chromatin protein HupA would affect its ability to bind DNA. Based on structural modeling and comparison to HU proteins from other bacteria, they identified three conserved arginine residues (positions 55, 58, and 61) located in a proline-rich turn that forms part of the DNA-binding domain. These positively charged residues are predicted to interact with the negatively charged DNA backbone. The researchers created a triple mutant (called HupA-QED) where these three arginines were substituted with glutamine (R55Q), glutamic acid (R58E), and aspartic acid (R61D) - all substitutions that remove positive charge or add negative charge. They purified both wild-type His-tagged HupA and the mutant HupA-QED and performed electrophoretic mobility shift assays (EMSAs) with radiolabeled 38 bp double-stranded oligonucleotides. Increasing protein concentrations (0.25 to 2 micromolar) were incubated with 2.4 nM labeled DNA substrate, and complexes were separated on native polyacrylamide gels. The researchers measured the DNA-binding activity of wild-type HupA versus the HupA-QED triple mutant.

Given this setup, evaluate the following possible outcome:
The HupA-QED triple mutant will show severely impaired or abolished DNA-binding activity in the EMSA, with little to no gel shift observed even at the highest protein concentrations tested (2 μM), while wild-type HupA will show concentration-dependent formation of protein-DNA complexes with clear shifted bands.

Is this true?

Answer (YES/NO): YES